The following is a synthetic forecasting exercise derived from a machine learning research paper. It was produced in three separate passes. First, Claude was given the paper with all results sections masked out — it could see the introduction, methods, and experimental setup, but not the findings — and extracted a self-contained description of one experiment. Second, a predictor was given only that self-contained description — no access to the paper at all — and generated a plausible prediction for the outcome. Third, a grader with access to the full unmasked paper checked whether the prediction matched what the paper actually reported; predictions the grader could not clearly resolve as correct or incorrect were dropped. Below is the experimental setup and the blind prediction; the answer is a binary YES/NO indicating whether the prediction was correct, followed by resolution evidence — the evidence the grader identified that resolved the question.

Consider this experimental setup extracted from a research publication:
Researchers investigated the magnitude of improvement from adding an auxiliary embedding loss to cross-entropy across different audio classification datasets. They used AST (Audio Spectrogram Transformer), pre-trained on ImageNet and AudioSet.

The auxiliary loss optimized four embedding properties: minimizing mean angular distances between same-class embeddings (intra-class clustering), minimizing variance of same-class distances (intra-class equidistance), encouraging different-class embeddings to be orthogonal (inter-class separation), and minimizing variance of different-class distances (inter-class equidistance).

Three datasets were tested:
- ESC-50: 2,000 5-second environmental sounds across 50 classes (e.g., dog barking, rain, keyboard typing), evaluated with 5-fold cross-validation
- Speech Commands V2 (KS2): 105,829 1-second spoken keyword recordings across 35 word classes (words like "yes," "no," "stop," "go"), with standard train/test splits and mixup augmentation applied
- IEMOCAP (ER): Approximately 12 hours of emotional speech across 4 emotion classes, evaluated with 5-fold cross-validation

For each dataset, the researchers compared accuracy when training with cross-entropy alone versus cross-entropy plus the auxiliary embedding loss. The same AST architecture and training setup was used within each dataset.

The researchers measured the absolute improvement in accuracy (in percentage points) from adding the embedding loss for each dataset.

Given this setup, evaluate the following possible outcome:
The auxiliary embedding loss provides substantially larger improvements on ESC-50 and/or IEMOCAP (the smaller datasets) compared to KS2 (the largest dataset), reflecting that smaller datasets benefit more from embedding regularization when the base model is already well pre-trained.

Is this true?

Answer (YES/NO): NO